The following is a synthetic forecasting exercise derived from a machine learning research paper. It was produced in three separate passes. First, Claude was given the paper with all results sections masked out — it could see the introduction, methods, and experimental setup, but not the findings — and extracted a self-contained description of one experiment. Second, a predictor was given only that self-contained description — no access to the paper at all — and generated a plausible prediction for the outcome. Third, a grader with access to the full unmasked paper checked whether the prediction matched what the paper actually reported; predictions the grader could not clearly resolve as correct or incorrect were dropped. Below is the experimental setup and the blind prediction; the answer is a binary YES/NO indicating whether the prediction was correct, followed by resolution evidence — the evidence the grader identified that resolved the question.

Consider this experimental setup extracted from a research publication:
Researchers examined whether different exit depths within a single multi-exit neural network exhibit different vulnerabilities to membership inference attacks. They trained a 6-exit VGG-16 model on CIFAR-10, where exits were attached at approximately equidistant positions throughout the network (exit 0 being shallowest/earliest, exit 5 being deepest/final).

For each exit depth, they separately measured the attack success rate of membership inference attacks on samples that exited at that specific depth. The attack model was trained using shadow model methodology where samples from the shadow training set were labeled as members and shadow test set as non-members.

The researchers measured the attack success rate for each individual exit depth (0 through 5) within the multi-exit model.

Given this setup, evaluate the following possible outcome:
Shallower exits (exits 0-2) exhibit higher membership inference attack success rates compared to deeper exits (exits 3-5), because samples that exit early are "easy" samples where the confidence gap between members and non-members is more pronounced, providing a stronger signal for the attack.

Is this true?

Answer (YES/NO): NO